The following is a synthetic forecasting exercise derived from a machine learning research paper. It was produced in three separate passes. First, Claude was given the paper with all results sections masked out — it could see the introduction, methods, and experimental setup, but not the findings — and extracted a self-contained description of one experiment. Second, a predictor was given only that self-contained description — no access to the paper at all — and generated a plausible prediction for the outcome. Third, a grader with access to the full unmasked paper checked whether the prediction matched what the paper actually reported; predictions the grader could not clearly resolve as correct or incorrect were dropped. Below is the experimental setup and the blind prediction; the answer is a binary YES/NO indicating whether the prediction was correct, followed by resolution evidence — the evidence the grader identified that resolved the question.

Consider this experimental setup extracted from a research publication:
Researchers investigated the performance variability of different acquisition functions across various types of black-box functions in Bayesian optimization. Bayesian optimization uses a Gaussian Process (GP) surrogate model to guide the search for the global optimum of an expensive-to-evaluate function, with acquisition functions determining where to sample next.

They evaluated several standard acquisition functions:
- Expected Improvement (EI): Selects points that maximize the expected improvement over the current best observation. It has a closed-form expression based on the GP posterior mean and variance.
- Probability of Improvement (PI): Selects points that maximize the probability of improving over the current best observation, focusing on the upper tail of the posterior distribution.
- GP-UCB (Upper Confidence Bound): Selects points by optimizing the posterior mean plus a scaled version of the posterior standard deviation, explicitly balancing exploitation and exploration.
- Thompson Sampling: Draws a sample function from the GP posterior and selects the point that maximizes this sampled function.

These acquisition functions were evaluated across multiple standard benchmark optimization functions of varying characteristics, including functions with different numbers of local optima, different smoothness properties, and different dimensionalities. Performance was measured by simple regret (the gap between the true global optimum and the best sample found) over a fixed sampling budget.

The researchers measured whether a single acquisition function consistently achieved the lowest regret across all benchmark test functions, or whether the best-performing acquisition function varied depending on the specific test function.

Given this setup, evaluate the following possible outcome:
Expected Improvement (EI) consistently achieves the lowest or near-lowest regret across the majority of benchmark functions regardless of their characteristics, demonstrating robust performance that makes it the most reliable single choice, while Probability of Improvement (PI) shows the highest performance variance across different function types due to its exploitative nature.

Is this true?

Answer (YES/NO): NO